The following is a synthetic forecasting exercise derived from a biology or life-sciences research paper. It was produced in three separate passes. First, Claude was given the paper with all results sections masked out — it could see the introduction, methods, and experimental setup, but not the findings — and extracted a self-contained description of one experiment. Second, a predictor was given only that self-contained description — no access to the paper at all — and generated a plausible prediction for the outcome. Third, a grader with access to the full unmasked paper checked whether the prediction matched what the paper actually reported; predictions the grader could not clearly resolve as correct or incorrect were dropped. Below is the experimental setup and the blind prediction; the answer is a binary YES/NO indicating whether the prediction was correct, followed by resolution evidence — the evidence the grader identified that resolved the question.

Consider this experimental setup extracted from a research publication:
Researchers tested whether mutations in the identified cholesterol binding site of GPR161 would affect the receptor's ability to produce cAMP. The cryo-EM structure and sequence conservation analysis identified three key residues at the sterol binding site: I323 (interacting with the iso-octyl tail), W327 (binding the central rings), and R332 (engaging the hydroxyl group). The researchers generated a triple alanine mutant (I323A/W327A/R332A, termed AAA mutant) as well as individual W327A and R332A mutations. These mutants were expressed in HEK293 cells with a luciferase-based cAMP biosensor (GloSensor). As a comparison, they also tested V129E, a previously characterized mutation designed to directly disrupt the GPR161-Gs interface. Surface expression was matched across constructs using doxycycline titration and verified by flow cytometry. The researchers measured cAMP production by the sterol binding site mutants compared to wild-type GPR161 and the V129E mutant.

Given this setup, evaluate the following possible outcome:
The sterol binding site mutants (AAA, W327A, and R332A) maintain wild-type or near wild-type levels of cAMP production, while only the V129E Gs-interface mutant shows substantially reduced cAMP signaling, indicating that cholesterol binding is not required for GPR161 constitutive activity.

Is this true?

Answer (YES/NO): NO